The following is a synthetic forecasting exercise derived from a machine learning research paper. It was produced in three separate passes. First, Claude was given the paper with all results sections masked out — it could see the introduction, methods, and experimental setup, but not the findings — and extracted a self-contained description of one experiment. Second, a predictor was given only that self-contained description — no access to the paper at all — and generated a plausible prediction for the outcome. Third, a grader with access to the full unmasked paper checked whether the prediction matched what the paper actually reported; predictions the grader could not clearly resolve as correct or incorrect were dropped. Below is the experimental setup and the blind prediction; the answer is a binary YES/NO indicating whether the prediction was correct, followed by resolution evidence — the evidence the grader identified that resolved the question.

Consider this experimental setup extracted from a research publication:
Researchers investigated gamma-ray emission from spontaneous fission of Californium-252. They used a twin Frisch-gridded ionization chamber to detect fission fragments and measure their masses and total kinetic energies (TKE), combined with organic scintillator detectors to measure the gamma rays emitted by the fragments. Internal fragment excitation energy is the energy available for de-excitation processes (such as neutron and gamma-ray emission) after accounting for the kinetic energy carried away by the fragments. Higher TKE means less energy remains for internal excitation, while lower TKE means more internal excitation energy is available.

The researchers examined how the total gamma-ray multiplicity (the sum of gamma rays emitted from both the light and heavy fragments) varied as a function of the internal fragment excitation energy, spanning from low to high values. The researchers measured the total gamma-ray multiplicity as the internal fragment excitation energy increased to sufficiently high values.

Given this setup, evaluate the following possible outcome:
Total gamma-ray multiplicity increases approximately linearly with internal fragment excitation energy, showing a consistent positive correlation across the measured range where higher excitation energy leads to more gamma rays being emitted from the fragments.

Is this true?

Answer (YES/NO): NO